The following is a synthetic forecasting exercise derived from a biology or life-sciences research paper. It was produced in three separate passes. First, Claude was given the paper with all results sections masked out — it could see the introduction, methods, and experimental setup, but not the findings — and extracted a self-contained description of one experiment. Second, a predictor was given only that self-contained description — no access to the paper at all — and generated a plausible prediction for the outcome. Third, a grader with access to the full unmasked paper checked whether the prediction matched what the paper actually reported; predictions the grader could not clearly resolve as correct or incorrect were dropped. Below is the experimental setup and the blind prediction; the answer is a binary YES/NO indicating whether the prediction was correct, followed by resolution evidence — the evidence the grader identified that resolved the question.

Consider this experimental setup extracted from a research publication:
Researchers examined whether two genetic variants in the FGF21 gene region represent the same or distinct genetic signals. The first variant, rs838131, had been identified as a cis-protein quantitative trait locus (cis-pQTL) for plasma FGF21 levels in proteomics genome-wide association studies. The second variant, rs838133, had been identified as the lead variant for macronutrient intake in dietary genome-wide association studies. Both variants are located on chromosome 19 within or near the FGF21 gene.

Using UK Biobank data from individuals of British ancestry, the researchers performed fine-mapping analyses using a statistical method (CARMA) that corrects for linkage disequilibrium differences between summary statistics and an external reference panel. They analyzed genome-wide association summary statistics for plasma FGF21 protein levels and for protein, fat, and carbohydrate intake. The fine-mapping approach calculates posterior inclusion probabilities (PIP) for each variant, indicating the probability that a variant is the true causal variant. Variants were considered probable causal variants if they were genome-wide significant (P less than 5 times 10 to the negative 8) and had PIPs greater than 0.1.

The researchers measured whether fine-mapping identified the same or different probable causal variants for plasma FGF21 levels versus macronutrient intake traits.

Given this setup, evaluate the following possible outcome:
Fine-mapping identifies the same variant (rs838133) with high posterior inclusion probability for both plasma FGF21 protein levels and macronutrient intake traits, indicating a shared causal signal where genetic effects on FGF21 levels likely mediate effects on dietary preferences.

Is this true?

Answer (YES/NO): NO